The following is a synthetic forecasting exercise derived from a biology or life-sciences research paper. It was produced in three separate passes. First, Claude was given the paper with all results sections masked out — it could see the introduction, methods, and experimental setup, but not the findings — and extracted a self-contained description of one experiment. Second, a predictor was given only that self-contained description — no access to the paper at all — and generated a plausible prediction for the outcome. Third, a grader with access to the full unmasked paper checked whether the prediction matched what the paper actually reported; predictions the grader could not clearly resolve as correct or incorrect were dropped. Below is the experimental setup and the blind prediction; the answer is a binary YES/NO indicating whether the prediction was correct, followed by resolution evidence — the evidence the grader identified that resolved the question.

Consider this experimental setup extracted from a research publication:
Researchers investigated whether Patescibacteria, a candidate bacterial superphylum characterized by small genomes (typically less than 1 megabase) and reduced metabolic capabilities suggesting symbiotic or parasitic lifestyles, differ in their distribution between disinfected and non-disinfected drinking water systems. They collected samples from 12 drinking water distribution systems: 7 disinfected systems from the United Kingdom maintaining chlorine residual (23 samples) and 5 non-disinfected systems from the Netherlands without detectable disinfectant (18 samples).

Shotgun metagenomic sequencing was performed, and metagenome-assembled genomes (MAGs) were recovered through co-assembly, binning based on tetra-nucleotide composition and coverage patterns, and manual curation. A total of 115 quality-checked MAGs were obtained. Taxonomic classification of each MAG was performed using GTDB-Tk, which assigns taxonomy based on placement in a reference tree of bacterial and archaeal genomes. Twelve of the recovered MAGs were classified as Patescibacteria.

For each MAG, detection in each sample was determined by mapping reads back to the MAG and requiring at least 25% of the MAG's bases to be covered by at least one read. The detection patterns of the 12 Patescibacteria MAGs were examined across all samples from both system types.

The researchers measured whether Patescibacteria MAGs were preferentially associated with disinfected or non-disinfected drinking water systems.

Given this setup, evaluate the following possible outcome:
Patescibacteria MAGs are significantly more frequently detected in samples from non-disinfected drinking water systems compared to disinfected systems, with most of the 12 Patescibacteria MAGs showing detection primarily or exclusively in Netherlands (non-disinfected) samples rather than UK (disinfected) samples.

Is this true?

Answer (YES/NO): YES